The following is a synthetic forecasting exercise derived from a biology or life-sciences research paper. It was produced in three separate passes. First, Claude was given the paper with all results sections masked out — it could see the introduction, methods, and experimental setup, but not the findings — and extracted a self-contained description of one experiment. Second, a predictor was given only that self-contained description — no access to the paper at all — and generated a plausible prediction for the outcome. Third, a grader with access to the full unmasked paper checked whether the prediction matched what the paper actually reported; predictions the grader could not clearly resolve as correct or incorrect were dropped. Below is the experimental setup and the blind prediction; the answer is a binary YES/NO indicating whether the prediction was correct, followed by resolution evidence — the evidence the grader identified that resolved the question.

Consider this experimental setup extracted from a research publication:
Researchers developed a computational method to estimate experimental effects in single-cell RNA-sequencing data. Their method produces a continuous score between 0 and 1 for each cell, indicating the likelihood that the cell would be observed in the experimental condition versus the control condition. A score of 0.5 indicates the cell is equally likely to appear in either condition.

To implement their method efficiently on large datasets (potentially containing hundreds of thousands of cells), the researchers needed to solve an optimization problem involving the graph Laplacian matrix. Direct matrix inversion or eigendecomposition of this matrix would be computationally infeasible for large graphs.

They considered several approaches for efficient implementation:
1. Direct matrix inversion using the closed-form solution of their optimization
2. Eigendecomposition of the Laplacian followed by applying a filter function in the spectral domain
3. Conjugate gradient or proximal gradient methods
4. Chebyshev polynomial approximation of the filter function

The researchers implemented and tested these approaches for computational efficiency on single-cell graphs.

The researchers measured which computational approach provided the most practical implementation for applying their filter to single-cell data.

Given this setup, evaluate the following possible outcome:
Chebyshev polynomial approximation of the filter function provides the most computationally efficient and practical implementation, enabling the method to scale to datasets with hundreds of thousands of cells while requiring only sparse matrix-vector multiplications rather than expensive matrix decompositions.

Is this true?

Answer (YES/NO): YES